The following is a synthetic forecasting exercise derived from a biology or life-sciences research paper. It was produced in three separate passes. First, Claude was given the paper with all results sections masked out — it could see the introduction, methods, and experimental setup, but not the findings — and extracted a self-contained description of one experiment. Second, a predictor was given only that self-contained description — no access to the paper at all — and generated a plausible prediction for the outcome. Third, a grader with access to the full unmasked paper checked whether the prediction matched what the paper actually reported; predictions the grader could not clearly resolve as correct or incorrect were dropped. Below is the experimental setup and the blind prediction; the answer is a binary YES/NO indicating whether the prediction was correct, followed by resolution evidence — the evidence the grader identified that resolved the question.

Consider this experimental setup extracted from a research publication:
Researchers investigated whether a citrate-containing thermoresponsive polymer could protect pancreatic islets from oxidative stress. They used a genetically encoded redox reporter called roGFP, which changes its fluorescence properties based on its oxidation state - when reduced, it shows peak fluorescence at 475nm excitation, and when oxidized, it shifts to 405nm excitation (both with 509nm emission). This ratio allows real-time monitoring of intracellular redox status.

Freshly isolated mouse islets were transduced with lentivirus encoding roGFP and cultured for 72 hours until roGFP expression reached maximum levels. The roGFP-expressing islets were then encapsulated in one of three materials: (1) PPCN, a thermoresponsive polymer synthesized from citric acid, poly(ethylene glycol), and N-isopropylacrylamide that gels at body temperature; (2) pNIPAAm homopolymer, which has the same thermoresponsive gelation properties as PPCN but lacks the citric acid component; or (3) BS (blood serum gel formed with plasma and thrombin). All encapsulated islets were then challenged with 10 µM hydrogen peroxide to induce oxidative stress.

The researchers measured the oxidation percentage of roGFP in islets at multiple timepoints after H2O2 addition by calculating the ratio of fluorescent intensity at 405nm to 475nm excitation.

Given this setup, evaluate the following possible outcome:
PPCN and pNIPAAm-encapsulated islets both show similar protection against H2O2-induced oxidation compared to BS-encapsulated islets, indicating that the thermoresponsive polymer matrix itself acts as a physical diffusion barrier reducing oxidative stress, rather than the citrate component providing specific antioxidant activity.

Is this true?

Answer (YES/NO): NO